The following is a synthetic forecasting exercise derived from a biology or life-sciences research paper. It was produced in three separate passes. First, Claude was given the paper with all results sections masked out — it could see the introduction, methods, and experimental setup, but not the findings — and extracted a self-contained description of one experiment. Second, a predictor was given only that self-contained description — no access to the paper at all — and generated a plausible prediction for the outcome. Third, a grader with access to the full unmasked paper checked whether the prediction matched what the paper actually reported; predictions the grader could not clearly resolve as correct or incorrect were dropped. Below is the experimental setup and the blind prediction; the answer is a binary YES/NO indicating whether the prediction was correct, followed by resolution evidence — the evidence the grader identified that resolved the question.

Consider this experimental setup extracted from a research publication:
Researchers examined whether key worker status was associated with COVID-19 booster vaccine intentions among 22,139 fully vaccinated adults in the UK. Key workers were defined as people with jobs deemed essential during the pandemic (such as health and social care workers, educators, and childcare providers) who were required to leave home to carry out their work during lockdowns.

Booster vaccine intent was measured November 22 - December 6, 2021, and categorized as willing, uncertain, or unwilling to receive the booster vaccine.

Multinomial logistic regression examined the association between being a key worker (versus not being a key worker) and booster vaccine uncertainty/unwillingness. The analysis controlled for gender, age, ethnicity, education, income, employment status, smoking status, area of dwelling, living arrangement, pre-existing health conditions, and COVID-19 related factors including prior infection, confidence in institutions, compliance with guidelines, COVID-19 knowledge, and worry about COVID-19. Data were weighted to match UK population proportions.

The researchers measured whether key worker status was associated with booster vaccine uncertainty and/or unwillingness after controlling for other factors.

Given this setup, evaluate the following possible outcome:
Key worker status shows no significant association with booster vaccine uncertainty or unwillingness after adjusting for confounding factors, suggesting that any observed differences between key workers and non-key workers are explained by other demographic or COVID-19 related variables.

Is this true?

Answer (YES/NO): YES